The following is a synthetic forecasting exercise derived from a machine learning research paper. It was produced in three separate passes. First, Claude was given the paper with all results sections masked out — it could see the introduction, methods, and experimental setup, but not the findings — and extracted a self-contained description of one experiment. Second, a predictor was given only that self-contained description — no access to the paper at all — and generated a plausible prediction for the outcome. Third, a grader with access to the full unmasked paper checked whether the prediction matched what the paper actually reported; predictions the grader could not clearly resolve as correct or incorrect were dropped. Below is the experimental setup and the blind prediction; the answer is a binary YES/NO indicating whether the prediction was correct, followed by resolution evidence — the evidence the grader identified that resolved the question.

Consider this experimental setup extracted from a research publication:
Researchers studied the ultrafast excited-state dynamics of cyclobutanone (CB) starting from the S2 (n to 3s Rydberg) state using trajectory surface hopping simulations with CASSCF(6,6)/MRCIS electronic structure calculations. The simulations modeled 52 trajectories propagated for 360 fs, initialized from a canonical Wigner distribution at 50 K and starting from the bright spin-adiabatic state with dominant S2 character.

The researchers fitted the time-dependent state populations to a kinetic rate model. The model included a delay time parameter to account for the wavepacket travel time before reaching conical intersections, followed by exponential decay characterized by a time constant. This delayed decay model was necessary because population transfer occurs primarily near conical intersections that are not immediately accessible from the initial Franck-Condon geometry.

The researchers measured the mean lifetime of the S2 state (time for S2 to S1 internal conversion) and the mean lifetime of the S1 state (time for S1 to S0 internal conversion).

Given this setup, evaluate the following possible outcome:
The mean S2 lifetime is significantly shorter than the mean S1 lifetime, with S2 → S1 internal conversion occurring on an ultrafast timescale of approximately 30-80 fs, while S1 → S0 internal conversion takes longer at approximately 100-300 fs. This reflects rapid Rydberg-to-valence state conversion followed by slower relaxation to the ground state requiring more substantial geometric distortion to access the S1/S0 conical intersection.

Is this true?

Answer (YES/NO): NO